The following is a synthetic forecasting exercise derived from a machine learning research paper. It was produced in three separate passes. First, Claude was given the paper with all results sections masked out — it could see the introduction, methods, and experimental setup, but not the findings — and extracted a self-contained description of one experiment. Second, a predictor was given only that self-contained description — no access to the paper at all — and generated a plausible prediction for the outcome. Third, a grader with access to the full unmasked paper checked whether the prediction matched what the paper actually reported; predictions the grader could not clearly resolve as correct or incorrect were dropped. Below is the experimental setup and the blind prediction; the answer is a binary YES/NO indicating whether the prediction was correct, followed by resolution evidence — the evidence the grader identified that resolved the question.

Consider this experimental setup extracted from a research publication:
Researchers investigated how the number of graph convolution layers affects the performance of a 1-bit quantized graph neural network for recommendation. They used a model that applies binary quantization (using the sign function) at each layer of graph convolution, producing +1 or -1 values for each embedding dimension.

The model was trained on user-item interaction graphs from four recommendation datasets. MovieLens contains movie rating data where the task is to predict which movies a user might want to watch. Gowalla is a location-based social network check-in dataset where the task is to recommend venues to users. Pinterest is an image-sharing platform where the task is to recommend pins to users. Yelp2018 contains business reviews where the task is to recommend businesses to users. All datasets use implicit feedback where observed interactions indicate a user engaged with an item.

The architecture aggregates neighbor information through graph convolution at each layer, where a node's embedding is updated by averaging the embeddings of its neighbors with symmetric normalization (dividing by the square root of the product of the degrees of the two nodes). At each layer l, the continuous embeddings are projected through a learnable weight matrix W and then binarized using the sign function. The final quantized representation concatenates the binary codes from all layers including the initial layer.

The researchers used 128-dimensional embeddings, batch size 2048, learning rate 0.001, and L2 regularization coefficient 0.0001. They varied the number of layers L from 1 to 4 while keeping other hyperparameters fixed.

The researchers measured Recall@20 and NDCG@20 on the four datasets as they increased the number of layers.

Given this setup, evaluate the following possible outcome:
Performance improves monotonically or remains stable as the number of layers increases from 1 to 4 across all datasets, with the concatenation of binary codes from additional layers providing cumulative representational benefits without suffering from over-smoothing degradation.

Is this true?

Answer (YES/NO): NO